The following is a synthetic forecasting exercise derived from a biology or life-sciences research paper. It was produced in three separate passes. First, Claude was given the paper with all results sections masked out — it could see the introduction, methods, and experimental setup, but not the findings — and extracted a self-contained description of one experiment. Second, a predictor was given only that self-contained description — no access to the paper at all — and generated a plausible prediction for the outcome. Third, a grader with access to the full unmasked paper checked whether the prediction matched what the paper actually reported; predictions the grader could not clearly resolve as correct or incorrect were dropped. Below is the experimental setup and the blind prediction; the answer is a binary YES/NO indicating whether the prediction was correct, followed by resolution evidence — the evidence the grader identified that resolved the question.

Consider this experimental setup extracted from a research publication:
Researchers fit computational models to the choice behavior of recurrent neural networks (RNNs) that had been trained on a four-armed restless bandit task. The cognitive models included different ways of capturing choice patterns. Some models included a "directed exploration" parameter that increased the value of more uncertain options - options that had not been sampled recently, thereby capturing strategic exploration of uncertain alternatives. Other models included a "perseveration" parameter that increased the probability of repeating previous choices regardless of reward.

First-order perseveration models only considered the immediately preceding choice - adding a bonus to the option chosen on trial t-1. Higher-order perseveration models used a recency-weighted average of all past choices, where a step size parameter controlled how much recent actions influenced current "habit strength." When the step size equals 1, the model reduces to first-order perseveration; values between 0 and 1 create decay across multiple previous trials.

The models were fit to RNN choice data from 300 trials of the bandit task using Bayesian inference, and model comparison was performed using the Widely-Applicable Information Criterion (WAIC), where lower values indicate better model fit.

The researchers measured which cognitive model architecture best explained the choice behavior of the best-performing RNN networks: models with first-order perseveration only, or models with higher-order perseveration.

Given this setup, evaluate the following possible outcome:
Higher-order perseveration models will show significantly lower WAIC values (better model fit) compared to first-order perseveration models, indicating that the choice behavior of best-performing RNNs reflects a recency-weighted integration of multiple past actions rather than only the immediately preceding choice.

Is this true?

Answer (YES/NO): YES